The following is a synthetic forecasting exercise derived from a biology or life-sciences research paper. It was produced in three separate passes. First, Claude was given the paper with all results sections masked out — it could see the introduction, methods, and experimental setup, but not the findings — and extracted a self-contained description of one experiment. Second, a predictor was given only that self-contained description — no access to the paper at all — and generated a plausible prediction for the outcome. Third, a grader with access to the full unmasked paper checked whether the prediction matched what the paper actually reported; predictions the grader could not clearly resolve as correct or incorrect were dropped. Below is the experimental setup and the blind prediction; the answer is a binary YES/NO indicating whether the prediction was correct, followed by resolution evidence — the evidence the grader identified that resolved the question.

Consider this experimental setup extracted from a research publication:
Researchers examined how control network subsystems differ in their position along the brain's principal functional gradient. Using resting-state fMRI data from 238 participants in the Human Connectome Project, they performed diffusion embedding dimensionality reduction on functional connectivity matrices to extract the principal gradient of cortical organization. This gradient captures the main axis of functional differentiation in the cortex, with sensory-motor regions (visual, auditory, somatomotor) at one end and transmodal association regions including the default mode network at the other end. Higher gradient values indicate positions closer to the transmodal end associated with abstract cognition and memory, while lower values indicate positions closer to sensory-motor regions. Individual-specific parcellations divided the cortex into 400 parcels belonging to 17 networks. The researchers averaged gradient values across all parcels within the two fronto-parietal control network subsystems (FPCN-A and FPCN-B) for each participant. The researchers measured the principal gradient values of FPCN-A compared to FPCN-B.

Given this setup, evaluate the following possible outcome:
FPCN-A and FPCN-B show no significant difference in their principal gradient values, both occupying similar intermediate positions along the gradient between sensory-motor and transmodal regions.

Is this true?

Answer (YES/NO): NO